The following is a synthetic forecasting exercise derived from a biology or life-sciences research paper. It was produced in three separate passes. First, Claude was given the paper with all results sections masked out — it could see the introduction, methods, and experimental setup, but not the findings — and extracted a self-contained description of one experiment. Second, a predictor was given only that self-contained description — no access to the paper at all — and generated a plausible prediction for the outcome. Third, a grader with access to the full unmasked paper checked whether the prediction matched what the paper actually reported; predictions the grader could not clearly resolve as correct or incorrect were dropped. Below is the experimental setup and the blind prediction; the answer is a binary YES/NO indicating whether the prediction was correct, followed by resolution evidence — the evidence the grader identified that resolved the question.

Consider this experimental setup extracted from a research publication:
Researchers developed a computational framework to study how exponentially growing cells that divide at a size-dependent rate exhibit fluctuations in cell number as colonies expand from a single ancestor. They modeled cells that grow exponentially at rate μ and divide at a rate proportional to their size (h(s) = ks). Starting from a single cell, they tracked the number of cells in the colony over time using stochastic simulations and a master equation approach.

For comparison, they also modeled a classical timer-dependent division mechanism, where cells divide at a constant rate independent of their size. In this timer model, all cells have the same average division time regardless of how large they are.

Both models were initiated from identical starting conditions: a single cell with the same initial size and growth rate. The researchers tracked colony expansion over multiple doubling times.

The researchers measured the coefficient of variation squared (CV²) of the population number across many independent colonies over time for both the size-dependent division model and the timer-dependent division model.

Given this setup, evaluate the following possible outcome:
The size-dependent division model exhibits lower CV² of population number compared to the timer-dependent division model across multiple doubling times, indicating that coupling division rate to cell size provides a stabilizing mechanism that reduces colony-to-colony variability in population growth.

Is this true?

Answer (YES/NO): NO